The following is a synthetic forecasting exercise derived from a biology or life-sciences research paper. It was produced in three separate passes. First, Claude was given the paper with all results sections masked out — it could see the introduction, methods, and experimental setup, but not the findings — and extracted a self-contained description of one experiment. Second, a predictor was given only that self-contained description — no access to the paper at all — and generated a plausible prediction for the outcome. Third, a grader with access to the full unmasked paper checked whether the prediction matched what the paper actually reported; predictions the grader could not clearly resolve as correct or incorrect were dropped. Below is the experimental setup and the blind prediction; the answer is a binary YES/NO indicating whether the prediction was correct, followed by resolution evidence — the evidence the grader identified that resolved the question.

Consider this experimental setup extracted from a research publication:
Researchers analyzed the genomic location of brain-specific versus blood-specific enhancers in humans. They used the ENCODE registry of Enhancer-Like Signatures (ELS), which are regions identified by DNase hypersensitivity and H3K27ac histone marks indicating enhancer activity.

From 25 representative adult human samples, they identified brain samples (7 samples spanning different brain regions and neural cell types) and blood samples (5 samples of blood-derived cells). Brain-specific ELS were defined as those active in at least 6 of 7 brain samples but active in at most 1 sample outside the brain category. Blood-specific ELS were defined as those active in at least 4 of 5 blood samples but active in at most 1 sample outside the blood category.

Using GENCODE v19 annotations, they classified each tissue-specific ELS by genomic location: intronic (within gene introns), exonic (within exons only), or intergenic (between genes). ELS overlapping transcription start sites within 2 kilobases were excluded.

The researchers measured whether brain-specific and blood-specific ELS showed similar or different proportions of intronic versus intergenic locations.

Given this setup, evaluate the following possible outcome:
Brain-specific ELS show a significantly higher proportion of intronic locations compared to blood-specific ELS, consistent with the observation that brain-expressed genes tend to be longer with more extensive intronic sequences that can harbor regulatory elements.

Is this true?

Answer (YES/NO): NO